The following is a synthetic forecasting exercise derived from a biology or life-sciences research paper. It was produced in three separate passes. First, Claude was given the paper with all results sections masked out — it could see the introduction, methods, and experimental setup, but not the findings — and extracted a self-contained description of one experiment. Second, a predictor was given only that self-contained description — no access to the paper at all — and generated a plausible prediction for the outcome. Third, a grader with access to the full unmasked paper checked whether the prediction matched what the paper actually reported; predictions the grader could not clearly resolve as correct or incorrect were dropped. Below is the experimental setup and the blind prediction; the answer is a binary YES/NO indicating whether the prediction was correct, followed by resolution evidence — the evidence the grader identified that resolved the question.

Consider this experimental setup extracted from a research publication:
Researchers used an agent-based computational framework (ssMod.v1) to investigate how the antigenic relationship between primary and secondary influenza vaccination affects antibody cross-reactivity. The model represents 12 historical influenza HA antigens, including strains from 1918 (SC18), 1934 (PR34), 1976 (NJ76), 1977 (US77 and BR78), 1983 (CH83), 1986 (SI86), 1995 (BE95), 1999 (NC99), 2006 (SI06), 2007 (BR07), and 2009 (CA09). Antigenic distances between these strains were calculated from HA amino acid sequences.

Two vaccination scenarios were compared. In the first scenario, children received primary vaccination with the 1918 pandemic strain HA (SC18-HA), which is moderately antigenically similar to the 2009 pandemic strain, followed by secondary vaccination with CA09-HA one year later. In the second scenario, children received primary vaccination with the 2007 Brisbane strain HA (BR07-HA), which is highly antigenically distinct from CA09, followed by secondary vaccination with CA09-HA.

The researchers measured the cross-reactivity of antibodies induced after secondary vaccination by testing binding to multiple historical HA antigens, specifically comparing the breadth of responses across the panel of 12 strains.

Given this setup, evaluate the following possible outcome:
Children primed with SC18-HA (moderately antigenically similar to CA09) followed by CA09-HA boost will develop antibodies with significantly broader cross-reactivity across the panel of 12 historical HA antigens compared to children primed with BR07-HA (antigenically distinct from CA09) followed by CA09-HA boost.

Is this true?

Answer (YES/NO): NO